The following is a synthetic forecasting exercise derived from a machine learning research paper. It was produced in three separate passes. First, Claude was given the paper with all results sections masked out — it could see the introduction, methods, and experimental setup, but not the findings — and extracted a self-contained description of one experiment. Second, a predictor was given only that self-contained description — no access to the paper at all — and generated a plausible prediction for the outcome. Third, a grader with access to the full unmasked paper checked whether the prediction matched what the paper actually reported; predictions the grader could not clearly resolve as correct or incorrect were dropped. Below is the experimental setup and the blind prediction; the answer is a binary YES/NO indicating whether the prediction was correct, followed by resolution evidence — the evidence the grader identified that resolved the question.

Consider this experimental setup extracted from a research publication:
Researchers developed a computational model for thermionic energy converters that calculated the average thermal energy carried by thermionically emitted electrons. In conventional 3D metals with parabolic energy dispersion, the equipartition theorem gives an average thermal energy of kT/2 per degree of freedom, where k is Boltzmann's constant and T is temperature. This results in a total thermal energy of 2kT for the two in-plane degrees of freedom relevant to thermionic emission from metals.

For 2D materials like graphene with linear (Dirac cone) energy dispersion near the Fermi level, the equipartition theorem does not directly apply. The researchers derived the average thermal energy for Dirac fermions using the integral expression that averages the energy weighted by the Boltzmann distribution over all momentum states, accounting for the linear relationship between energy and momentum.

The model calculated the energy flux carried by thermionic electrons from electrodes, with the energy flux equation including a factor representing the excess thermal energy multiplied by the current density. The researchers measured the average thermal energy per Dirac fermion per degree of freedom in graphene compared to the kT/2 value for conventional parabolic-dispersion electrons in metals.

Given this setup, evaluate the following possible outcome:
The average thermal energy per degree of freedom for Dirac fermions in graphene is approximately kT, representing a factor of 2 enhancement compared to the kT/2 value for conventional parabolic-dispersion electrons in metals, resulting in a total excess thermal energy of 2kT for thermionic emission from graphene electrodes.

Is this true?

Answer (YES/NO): NO